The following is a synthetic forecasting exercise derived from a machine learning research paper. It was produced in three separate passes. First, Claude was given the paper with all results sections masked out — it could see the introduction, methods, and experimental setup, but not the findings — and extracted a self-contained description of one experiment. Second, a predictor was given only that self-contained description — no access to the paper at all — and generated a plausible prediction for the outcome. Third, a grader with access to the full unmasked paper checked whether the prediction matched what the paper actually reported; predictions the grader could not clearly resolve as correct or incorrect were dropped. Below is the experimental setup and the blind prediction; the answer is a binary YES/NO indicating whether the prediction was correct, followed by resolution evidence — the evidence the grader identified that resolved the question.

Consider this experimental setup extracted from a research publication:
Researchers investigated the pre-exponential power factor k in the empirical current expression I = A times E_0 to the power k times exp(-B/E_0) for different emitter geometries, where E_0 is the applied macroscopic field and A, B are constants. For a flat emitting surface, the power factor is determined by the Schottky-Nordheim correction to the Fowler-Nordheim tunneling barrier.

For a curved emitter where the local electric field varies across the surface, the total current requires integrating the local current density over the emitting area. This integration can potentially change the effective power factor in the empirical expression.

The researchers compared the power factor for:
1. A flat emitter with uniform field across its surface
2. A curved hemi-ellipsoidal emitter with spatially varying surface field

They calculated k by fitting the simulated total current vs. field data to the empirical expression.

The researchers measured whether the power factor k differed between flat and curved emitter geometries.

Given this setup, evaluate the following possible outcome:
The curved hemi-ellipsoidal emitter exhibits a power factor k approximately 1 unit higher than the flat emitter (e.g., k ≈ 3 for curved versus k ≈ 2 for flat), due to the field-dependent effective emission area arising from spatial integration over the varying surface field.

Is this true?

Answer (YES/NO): YES